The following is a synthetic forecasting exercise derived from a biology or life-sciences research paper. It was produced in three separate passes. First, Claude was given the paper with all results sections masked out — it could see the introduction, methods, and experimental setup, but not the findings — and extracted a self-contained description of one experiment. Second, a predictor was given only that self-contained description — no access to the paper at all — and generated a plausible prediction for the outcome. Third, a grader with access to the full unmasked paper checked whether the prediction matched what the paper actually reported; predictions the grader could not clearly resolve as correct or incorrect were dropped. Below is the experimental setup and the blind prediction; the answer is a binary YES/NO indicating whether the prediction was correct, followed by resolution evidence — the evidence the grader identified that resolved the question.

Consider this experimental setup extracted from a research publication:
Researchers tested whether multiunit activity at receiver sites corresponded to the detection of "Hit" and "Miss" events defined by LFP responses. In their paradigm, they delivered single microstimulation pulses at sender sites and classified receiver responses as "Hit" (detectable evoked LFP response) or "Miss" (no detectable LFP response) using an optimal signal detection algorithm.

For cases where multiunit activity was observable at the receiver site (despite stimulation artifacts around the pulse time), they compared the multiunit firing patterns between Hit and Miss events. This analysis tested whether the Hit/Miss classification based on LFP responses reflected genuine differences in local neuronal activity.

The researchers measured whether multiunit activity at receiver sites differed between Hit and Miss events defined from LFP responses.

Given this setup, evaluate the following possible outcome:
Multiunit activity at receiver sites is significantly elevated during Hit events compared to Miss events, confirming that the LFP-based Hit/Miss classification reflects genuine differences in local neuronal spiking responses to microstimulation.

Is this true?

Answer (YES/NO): YES